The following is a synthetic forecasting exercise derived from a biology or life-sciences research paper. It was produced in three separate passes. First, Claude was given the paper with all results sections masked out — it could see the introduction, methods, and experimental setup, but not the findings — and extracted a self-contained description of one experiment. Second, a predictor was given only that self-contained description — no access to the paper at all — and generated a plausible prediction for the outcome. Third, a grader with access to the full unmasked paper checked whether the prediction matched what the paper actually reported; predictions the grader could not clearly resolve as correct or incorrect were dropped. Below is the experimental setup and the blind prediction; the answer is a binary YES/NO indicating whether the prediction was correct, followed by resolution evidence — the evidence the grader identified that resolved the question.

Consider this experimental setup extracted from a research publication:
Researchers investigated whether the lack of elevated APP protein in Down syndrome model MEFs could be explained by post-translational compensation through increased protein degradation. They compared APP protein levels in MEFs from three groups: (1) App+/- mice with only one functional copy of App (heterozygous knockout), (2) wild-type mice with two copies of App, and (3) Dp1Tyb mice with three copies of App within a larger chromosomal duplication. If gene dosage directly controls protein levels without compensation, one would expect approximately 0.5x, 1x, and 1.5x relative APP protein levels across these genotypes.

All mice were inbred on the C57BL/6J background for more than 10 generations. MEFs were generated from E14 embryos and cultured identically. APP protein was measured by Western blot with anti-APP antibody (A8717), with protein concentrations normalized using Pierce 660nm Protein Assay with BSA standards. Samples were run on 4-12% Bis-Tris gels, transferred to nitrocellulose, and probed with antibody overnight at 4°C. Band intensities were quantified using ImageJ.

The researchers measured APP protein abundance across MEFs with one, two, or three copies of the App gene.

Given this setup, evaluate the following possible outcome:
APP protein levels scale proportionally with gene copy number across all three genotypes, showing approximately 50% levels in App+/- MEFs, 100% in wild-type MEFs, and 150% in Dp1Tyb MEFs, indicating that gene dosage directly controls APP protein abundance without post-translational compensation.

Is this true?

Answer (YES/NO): NO